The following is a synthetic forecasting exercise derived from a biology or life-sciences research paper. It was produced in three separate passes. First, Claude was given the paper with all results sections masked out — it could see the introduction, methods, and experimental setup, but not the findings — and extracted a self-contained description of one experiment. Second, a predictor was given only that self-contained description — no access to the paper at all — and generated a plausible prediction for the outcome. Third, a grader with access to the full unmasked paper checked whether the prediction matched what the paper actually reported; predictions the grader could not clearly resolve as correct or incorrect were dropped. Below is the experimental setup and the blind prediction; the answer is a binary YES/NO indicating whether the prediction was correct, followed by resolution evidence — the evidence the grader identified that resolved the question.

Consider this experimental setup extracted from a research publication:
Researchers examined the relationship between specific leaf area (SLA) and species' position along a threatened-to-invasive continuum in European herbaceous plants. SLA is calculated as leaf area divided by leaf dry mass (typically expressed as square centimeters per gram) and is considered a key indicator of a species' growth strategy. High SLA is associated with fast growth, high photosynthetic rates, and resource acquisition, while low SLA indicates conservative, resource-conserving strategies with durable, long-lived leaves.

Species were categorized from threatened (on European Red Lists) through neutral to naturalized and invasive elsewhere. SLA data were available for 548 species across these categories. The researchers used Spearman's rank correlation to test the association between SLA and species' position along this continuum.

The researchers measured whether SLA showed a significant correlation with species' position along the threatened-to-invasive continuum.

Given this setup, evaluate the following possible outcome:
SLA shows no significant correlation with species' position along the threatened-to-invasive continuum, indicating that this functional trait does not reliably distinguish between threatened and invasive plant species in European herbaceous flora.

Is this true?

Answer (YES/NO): NO